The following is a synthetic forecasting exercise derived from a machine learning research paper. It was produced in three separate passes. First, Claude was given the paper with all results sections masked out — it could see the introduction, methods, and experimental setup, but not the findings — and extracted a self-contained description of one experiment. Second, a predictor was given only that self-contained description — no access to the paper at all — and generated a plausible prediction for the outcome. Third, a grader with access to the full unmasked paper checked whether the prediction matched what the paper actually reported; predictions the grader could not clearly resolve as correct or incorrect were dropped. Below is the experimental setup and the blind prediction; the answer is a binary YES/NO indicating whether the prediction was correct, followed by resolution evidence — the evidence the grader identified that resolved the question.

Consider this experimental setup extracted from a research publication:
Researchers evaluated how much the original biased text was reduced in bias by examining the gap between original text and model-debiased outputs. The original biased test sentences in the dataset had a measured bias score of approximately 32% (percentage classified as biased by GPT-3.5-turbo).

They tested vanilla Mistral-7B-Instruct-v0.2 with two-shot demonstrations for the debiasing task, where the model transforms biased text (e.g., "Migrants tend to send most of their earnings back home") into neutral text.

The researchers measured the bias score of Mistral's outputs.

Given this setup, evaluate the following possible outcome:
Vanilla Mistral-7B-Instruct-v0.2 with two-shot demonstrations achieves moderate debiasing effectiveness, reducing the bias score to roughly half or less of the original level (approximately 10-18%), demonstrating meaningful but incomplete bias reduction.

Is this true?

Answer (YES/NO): NO